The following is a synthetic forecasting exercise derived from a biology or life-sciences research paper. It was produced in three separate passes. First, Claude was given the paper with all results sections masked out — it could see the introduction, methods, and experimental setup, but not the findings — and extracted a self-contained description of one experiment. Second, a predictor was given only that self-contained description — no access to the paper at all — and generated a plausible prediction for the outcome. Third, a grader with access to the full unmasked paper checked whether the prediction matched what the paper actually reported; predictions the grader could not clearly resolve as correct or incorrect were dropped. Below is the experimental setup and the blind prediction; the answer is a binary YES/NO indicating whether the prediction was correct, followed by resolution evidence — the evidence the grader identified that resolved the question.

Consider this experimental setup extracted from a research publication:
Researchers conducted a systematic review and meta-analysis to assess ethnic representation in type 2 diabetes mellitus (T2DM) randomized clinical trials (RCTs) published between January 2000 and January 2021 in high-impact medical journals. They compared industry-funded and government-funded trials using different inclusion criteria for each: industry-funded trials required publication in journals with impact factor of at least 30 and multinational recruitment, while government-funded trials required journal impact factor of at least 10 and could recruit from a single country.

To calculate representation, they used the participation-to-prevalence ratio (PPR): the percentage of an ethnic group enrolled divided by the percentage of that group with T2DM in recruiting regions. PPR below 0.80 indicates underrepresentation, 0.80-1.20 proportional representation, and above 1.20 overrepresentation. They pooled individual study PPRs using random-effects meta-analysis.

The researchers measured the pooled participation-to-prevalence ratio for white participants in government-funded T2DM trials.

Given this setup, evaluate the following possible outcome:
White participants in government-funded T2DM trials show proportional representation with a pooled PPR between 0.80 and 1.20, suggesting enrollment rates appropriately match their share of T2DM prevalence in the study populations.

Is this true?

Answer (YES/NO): YES